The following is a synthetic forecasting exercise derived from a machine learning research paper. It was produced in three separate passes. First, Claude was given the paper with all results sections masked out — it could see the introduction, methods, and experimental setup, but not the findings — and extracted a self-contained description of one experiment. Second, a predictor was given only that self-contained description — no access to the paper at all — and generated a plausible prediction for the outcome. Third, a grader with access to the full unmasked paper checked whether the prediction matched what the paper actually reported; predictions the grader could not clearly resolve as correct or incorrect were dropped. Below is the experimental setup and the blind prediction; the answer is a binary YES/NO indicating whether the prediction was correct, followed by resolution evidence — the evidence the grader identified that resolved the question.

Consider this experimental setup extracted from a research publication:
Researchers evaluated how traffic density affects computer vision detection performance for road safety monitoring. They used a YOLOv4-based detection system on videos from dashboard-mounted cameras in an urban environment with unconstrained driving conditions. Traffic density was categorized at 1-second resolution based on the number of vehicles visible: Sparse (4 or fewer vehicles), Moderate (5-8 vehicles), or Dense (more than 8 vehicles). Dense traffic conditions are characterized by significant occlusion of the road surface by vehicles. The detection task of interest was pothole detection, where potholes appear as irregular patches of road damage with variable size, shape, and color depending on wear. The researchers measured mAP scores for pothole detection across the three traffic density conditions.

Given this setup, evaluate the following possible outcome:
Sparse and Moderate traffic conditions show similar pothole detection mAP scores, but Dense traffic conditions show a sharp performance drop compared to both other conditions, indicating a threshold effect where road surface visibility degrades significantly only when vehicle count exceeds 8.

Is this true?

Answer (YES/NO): YES